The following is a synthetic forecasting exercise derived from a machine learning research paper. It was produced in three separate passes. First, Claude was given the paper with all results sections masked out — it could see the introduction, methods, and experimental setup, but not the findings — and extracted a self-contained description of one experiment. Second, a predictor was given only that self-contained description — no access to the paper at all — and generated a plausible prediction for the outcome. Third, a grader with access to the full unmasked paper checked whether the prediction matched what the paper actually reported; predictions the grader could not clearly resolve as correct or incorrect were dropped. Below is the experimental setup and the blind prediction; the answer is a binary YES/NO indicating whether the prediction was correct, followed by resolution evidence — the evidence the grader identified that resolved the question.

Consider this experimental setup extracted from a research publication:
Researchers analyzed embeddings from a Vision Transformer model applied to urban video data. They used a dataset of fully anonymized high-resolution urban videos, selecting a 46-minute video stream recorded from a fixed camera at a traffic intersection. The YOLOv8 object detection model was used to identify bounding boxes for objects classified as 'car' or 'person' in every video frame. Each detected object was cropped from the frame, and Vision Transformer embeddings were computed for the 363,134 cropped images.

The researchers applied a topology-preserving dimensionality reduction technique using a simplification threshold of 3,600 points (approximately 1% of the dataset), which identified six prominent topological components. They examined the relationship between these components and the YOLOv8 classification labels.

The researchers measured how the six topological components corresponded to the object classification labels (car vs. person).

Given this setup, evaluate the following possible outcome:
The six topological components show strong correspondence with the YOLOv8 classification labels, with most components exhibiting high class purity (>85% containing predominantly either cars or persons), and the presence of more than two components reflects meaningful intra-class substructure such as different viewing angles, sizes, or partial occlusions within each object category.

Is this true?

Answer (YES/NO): YES